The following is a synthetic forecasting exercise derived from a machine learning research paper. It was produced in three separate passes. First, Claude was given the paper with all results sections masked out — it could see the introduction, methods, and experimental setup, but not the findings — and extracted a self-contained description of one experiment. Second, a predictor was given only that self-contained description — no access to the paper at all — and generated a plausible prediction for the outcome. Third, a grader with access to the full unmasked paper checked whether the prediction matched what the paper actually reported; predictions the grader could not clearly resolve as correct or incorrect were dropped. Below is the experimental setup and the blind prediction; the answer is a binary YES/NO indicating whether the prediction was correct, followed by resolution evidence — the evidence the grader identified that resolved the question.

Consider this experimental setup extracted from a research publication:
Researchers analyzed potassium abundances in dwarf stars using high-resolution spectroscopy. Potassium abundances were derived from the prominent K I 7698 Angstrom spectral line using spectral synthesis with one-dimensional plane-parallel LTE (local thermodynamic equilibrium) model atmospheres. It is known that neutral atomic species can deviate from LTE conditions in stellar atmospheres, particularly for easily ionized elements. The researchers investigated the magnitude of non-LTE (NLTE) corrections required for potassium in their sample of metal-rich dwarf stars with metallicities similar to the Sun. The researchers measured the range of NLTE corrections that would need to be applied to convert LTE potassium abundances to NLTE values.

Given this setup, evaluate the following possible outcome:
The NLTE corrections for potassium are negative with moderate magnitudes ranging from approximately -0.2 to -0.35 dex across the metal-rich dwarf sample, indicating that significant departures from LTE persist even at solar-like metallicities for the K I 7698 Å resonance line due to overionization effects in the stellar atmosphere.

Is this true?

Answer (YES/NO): NO